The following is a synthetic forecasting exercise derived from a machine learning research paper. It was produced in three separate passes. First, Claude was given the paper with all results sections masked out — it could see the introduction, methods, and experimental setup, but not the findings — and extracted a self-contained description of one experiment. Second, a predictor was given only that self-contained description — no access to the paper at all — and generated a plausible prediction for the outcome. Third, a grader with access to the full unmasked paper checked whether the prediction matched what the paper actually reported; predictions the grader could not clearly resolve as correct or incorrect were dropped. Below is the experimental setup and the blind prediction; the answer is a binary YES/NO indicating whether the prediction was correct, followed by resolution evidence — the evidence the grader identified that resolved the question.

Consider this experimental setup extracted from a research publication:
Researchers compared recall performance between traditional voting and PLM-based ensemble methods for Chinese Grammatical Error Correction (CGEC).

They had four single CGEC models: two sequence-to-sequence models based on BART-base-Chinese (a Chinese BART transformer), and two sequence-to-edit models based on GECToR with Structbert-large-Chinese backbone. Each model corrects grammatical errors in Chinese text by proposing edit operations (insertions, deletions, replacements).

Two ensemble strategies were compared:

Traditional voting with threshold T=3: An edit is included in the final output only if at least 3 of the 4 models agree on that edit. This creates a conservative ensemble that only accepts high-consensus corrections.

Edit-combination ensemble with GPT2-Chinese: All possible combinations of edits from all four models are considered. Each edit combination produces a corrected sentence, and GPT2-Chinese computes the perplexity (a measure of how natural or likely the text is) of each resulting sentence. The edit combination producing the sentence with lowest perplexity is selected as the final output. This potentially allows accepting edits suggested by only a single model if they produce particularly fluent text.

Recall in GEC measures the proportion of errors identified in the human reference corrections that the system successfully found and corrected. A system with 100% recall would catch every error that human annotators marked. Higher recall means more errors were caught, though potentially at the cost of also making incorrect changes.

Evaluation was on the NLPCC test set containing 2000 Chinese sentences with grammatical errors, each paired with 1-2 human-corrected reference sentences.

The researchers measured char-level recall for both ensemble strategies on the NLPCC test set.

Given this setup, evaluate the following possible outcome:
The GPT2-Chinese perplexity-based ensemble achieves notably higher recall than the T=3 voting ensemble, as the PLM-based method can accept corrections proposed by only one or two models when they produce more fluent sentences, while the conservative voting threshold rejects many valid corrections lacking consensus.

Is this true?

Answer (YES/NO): YES